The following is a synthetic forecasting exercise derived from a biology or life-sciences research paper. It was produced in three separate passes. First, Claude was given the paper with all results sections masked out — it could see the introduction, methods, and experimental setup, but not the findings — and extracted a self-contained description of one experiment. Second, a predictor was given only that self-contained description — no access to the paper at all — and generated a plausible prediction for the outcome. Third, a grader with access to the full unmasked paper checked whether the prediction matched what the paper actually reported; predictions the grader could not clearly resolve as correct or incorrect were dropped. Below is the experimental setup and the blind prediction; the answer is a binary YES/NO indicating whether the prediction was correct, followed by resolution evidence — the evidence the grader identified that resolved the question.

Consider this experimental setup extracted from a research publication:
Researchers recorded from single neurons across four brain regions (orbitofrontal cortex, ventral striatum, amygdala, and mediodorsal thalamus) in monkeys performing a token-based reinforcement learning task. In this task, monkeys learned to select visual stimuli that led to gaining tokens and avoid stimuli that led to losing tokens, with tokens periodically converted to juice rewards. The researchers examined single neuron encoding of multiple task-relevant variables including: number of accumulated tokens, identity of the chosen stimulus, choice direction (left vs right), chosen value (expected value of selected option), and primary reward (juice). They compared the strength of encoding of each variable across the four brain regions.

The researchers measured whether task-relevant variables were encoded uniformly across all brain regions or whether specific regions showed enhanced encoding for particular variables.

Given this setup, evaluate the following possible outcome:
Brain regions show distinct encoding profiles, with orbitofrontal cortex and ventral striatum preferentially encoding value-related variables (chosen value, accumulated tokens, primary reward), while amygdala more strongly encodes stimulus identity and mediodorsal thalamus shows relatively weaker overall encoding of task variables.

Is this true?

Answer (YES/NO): NO